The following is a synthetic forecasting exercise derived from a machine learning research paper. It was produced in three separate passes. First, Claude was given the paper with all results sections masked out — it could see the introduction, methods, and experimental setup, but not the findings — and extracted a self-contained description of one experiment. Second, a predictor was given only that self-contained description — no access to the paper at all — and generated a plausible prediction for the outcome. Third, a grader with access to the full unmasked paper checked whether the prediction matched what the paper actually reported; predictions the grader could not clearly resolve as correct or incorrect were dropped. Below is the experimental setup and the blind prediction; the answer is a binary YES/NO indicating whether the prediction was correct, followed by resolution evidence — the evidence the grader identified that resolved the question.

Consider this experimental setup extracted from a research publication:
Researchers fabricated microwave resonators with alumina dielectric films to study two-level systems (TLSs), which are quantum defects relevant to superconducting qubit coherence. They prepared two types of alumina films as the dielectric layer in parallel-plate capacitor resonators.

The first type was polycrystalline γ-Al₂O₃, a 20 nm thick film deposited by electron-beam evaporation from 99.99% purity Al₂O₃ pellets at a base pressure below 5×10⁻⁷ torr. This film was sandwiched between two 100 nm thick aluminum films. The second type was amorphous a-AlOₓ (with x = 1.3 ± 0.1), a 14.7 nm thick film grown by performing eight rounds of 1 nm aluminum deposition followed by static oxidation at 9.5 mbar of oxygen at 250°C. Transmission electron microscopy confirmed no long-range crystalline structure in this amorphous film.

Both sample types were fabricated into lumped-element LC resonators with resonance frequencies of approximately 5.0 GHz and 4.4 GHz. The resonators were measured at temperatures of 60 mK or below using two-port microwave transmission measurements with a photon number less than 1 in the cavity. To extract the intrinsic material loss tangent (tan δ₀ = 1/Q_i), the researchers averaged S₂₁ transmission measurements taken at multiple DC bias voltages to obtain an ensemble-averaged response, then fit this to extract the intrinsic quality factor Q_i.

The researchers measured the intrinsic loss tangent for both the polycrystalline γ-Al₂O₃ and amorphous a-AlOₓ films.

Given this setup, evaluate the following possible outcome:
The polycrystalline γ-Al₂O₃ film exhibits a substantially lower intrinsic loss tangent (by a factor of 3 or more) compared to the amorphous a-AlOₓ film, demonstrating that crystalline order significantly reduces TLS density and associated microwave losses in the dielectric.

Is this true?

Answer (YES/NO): NO